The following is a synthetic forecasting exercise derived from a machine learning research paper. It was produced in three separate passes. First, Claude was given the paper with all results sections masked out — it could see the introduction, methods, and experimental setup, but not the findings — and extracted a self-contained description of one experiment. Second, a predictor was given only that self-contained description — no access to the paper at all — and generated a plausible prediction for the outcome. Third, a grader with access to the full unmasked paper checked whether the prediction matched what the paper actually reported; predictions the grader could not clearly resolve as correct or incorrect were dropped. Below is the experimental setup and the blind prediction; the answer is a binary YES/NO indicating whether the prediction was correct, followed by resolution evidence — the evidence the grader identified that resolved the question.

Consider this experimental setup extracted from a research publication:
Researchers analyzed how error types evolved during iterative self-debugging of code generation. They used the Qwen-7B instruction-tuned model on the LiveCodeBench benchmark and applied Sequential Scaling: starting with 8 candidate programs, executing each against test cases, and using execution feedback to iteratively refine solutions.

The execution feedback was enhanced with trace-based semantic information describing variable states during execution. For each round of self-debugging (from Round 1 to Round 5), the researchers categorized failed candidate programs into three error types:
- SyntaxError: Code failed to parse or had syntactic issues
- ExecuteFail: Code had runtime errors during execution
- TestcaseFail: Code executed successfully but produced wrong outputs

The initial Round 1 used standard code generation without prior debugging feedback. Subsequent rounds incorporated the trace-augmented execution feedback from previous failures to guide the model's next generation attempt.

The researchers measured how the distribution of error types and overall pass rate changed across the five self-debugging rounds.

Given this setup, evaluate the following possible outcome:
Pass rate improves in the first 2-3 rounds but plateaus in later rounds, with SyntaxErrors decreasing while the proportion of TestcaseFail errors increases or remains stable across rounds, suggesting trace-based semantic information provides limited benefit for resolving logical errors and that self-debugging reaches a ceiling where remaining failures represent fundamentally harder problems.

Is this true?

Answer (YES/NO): NO